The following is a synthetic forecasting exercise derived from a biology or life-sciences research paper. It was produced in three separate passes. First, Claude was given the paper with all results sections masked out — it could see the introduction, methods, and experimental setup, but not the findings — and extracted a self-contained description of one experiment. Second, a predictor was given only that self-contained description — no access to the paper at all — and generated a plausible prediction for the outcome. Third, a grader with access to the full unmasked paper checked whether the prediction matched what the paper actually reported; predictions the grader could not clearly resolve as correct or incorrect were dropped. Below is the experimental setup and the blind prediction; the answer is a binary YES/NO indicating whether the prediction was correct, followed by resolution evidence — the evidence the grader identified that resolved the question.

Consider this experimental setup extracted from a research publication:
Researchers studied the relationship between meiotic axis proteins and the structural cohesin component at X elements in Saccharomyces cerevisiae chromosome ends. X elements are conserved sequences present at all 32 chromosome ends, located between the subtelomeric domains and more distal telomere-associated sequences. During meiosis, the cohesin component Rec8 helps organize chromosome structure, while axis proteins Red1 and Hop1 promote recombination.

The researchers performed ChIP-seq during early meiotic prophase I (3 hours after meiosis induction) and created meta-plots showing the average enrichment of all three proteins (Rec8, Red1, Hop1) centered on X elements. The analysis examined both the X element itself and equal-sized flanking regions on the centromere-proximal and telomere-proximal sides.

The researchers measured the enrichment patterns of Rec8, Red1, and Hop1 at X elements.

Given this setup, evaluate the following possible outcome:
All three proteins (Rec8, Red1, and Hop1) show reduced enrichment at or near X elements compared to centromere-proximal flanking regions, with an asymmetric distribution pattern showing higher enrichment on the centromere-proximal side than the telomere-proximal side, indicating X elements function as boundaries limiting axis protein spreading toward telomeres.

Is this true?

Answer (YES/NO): NO